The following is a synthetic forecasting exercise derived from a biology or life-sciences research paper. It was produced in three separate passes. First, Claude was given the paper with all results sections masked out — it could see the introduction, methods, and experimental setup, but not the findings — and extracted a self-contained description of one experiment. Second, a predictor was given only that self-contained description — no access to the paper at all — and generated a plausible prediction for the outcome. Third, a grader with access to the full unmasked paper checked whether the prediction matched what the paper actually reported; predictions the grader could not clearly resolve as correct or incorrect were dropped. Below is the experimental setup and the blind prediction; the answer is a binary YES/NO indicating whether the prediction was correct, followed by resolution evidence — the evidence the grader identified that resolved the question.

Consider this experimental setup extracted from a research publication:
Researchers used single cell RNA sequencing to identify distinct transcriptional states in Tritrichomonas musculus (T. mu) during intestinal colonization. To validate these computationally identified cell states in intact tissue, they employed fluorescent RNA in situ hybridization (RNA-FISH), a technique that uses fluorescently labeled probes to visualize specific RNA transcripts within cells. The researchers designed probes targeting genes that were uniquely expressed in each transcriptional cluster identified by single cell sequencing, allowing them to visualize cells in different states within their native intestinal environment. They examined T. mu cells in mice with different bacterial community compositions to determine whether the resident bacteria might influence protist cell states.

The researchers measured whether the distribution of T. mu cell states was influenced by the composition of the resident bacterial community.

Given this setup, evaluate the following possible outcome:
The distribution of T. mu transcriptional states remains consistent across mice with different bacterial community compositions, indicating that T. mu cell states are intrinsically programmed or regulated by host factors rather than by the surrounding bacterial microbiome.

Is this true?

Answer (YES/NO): NO